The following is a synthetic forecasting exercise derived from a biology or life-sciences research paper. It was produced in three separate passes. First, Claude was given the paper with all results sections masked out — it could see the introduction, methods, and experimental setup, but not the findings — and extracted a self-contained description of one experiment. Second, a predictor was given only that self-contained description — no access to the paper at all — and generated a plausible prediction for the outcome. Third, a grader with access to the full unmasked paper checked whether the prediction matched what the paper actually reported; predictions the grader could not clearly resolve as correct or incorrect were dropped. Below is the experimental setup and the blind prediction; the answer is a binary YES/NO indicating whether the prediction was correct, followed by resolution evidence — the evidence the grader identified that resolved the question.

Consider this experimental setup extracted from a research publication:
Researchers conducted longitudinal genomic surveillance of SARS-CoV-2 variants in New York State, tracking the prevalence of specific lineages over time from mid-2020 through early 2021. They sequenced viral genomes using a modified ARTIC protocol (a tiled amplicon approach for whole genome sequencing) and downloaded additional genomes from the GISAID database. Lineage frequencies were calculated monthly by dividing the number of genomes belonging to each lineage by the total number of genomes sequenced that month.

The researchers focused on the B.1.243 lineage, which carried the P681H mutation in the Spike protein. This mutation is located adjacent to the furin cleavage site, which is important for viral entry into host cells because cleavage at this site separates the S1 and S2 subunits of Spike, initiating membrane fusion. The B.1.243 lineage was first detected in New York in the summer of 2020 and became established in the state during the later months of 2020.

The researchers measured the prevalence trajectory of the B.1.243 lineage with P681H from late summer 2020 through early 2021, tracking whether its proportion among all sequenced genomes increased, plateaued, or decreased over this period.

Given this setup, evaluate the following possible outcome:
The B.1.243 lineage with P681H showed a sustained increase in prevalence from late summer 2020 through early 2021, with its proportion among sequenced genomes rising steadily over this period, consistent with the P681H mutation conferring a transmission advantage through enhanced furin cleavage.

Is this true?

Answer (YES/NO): NO